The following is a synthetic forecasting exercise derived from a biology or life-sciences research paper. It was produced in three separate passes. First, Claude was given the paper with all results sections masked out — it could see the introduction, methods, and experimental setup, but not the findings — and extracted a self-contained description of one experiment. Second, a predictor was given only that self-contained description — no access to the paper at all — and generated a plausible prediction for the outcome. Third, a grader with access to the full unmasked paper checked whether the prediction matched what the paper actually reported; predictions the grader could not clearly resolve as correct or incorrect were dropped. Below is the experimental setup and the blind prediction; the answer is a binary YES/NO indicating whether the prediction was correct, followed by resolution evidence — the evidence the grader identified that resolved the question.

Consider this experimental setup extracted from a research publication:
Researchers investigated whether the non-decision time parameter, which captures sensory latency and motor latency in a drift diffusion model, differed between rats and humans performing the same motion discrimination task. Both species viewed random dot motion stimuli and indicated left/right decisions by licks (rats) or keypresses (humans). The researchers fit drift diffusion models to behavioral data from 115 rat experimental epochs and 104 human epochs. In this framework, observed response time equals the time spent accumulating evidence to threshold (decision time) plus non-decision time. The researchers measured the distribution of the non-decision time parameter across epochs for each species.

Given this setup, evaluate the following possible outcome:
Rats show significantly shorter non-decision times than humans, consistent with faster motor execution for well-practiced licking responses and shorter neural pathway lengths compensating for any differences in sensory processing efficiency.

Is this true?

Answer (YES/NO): NO